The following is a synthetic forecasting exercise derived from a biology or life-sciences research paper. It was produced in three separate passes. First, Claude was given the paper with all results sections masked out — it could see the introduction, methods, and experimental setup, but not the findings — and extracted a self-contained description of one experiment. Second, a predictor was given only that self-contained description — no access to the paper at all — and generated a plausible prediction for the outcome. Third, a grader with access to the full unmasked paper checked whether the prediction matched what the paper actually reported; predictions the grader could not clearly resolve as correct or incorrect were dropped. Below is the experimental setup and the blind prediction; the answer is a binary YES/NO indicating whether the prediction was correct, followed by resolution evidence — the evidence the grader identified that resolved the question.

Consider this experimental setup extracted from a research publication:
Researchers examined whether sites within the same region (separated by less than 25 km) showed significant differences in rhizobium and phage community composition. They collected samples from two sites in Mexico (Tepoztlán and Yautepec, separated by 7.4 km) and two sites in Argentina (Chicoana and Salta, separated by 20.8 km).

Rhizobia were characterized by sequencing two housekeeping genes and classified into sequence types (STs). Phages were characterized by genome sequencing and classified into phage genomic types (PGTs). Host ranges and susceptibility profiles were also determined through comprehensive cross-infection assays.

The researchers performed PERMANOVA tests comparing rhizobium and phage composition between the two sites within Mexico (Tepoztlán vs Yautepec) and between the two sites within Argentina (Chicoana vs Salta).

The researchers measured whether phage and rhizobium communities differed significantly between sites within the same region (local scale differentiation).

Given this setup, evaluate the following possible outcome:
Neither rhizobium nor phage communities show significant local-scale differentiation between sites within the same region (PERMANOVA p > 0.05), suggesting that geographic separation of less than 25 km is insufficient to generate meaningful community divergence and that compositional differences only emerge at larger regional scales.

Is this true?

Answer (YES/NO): NO